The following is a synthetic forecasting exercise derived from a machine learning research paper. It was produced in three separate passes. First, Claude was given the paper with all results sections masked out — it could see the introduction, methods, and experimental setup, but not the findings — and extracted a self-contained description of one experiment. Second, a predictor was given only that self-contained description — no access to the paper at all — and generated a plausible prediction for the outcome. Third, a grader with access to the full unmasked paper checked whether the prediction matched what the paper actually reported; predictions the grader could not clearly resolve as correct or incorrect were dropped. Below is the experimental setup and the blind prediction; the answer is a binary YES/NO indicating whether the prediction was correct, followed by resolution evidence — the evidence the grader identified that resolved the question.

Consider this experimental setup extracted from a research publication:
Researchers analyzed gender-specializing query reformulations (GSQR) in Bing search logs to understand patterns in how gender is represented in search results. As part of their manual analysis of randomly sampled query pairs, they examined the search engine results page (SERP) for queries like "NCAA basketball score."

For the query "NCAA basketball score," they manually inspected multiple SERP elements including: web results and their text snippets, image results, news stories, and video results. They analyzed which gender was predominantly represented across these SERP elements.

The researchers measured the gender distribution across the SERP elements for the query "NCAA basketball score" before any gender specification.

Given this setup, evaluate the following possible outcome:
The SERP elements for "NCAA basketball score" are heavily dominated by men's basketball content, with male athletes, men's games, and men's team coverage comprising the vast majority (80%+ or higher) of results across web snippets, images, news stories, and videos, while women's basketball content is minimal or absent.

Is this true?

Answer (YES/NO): YES